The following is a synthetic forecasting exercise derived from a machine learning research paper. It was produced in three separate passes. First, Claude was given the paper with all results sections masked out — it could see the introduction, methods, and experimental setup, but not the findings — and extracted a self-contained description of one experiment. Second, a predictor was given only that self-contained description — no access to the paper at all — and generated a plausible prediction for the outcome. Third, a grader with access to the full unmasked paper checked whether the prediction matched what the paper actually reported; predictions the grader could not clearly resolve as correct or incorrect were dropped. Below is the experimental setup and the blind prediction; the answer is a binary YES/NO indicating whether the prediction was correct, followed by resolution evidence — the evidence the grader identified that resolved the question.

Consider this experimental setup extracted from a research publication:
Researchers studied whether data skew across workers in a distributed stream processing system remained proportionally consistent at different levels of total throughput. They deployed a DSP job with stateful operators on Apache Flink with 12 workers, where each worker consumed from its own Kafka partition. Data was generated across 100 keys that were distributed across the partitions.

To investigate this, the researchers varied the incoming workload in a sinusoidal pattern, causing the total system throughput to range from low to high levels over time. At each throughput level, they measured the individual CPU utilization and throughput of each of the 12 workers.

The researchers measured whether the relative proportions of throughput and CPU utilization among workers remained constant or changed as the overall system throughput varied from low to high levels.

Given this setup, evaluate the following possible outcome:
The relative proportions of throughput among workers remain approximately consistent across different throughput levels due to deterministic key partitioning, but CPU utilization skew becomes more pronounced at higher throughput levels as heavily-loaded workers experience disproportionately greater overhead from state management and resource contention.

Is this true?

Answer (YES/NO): NO